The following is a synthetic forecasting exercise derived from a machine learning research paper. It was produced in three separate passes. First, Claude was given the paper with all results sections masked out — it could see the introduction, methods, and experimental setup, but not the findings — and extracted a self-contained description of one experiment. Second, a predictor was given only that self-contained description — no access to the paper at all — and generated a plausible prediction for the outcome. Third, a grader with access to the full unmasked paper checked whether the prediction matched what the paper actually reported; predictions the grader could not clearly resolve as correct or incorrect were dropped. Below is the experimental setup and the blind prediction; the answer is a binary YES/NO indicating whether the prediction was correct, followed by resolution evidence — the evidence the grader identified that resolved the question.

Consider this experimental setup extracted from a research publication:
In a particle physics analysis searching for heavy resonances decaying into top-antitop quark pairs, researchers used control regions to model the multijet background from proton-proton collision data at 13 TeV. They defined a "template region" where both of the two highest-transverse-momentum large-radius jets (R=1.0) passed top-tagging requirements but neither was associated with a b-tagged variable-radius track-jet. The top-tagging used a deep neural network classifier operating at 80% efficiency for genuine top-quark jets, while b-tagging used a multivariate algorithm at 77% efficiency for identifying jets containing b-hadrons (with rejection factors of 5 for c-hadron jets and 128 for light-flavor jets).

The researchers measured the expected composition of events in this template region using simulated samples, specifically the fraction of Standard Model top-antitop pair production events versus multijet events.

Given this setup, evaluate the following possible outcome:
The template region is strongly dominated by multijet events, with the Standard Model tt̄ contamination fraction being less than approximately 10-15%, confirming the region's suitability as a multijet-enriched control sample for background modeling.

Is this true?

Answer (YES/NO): YES